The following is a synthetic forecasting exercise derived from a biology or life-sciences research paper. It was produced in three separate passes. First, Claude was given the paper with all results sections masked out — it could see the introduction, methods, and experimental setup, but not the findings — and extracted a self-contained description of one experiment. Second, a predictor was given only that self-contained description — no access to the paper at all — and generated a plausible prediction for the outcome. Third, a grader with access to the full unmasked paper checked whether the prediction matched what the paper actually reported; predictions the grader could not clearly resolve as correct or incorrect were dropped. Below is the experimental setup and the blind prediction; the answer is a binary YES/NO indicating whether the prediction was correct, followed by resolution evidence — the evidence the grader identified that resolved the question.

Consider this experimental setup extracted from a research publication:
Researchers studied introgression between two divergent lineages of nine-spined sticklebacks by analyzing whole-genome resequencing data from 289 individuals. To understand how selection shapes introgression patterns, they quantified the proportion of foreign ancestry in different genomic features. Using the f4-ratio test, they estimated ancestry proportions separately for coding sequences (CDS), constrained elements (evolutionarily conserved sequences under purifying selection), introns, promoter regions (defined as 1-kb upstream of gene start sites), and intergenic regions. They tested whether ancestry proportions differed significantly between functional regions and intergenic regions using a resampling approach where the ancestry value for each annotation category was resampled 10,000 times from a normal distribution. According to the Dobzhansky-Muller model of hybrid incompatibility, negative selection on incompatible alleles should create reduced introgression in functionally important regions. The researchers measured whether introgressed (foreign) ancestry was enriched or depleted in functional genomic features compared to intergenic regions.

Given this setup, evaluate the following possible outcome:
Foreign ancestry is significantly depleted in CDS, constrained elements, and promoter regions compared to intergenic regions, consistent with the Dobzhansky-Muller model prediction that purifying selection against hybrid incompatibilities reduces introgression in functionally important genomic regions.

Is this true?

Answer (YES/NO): NO